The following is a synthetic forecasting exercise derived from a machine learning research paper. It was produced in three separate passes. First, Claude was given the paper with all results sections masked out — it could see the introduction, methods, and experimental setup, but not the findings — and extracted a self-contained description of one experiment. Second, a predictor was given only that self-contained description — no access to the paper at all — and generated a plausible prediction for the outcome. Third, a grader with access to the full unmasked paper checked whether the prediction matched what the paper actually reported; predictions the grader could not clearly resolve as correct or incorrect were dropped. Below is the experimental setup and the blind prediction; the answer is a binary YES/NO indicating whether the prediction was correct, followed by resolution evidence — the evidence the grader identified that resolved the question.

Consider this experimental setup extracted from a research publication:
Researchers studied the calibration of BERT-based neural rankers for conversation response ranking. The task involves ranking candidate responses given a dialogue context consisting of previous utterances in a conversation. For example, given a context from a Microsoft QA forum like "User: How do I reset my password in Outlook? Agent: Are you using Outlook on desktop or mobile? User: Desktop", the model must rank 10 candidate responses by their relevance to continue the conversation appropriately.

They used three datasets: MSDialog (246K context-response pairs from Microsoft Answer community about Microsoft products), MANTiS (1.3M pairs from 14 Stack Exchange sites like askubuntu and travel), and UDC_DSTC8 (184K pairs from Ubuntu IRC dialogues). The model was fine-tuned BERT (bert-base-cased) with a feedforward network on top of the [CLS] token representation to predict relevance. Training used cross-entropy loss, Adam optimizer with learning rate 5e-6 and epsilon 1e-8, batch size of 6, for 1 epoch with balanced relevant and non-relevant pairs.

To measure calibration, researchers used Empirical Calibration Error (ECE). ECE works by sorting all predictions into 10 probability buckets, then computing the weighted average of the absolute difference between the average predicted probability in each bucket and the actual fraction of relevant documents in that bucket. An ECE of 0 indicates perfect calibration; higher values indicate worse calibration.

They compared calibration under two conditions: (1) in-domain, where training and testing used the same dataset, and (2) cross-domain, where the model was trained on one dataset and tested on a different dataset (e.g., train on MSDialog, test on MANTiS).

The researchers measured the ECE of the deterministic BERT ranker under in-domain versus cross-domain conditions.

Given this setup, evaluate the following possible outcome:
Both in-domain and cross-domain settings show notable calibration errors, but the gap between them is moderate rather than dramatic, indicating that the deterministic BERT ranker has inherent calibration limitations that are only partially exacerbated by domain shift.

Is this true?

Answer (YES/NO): NO